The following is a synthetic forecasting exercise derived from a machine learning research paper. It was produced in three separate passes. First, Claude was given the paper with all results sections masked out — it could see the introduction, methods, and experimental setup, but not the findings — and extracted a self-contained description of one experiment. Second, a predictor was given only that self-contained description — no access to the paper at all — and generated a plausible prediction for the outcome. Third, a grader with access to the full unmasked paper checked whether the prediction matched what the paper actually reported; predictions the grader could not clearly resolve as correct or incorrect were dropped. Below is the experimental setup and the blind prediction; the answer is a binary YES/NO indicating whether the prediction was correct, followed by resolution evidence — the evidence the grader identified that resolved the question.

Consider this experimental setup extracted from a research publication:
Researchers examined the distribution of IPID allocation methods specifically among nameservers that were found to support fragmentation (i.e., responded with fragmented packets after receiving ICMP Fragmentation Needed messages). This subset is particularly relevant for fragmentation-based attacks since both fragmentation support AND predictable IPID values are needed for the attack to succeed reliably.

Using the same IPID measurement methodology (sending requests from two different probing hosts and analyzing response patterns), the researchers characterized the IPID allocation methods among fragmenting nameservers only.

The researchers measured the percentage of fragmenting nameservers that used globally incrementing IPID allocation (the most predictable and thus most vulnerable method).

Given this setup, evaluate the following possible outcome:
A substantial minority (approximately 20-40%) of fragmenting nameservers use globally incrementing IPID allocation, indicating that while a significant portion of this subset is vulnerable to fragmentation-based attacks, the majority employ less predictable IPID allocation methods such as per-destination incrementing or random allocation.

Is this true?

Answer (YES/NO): NO